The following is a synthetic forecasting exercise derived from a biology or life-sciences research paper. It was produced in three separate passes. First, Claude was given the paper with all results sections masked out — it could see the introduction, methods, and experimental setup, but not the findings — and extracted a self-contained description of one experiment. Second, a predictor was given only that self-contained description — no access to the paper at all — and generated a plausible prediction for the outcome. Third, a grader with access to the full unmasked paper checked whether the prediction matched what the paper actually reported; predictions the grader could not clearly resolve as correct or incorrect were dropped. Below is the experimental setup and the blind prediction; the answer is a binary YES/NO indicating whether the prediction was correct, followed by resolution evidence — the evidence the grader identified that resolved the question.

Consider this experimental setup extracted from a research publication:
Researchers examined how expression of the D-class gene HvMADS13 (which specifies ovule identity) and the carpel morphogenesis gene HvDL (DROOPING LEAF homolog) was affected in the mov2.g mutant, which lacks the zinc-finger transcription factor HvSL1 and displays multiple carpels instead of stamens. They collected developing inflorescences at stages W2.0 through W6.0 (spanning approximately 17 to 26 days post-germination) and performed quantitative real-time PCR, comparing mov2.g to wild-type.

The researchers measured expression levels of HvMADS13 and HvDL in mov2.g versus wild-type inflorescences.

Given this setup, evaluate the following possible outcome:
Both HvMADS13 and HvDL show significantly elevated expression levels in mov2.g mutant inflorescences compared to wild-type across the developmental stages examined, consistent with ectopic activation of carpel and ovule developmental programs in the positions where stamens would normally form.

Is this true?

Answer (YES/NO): NO